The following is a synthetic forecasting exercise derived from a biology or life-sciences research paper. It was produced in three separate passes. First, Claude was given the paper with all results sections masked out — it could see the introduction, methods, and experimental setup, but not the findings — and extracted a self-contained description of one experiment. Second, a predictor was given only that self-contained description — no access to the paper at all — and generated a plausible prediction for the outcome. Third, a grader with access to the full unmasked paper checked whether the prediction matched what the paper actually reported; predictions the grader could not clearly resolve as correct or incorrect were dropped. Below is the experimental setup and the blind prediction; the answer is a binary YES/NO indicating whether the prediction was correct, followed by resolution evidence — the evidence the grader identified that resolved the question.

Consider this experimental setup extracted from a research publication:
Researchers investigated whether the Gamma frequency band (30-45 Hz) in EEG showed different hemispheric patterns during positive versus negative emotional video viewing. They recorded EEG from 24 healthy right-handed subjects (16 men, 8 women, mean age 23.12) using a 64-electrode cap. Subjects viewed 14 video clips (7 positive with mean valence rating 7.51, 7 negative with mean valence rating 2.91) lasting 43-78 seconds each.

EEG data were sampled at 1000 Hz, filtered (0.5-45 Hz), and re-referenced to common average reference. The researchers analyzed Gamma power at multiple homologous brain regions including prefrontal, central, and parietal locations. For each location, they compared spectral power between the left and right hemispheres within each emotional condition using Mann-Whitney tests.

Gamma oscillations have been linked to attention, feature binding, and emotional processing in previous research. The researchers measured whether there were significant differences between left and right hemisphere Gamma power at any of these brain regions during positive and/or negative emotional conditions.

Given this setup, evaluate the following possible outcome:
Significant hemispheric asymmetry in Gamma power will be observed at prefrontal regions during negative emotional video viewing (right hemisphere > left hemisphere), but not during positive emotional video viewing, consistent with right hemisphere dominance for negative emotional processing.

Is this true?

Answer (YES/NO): NO